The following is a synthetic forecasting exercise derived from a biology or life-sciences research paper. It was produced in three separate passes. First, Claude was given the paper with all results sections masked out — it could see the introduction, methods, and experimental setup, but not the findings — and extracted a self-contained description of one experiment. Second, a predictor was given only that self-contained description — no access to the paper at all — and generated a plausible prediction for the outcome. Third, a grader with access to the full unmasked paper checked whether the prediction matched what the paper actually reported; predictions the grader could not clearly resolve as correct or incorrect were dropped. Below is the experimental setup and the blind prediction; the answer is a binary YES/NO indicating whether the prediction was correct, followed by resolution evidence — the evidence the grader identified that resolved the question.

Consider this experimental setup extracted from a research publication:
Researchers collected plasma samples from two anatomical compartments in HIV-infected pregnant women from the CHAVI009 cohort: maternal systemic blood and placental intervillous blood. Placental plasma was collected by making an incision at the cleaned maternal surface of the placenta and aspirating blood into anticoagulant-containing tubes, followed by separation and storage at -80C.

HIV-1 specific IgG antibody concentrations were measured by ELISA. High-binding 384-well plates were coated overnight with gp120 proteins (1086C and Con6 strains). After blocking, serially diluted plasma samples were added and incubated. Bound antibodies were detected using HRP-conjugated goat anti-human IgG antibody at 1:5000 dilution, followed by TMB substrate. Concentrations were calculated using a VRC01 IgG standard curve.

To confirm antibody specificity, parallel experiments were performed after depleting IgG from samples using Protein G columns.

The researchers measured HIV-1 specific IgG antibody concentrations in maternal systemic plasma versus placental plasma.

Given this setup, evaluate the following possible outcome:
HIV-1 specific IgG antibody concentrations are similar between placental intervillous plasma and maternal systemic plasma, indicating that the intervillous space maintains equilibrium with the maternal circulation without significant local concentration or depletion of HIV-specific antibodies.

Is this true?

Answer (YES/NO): YES